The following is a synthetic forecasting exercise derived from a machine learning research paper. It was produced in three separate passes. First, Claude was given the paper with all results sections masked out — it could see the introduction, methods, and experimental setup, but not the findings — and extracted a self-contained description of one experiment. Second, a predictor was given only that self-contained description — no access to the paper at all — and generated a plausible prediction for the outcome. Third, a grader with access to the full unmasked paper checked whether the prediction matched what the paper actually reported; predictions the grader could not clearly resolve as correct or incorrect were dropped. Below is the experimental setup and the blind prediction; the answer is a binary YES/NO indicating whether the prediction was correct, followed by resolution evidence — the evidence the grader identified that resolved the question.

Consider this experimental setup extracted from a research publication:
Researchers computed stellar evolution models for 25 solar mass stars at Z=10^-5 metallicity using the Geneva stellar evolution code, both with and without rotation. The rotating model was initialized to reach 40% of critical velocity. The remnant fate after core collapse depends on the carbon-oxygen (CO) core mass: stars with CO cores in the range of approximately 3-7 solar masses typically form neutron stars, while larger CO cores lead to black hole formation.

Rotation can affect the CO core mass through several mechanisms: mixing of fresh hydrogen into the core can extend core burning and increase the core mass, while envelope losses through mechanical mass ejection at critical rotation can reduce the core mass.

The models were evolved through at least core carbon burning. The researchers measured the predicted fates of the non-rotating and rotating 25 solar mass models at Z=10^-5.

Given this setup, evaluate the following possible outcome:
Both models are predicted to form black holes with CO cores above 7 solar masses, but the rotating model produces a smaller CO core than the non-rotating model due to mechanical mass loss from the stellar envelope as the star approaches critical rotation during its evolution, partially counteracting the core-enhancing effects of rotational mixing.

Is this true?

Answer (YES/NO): NO